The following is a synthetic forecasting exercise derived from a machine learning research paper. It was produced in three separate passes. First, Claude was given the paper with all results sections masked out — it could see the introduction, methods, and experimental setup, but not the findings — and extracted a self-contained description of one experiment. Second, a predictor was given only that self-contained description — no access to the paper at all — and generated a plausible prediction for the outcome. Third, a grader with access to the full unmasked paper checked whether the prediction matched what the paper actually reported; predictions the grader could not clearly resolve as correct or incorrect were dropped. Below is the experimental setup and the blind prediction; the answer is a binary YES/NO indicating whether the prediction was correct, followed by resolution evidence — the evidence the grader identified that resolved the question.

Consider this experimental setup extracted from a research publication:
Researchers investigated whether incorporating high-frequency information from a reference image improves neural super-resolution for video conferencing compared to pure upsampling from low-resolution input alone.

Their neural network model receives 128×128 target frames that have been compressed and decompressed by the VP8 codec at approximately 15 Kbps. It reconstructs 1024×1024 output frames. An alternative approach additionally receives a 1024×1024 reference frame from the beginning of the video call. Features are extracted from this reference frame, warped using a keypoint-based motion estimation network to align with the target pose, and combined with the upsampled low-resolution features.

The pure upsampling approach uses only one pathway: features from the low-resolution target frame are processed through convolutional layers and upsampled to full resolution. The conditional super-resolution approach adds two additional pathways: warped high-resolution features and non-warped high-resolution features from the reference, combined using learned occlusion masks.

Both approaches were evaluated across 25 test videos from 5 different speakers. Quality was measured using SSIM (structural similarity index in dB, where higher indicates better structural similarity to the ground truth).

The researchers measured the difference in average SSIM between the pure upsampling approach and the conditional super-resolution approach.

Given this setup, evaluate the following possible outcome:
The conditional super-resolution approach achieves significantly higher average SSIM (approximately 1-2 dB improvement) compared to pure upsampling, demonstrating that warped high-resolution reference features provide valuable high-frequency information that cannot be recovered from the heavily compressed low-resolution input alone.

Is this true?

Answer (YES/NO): NO